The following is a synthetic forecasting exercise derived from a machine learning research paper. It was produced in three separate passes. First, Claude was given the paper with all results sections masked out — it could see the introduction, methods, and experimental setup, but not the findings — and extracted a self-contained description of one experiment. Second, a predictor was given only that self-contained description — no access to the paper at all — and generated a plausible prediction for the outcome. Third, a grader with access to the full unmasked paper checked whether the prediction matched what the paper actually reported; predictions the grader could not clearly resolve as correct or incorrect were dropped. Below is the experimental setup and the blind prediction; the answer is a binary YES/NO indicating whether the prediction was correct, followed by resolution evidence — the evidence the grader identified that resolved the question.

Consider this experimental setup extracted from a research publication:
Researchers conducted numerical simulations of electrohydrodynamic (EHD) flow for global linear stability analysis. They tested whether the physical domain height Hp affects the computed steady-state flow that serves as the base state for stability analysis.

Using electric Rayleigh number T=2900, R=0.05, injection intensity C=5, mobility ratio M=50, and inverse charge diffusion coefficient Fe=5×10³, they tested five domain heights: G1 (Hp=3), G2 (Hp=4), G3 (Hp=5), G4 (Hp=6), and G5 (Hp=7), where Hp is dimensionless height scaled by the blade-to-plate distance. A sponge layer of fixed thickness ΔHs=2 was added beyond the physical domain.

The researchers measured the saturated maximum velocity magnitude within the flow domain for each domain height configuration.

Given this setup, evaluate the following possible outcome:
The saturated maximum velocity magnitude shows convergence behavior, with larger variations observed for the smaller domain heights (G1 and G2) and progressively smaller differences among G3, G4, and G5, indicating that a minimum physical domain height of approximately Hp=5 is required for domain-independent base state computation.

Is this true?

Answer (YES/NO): YES